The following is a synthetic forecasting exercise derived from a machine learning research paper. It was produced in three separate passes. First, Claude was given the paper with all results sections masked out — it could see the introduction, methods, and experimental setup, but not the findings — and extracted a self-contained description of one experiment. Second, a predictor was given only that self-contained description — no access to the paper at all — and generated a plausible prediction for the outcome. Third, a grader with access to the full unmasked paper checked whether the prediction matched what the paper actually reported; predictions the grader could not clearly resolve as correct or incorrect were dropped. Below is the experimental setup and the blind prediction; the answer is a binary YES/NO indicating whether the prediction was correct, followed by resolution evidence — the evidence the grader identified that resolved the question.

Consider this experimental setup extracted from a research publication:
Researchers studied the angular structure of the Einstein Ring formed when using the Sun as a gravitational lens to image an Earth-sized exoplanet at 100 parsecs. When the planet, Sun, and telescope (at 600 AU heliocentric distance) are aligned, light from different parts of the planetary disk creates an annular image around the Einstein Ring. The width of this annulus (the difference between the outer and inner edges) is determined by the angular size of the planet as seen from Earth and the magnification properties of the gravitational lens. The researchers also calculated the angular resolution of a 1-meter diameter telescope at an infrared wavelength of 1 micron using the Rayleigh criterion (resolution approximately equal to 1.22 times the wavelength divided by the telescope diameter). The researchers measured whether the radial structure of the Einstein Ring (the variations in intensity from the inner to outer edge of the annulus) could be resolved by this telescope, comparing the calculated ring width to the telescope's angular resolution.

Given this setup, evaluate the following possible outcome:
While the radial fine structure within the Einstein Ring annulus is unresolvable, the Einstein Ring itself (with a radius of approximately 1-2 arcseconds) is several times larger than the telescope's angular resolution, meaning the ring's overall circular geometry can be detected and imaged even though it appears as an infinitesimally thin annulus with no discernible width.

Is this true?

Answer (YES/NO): YES